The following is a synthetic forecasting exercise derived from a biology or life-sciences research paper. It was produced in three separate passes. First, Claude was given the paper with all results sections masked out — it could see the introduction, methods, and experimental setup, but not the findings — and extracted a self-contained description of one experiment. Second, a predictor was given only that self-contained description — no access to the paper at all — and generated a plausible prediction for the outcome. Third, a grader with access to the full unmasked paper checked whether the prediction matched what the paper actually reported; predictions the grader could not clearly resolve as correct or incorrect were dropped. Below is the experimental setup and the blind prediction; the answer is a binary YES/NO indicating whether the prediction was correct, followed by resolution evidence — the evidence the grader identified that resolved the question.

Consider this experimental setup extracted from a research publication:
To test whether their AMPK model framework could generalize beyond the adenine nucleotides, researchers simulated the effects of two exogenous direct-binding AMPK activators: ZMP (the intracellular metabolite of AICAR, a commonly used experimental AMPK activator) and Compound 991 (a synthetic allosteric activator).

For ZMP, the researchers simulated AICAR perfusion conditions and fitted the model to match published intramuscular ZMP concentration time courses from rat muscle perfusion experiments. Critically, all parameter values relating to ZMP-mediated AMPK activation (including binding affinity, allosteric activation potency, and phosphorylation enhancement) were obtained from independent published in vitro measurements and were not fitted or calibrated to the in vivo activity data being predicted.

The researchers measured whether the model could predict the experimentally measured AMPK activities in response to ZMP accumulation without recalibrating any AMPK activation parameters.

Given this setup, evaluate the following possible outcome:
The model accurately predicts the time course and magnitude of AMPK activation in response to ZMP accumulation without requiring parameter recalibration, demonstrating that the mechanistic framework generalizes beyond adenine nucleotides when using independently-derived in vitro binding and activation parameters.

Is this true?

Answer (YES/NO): YES